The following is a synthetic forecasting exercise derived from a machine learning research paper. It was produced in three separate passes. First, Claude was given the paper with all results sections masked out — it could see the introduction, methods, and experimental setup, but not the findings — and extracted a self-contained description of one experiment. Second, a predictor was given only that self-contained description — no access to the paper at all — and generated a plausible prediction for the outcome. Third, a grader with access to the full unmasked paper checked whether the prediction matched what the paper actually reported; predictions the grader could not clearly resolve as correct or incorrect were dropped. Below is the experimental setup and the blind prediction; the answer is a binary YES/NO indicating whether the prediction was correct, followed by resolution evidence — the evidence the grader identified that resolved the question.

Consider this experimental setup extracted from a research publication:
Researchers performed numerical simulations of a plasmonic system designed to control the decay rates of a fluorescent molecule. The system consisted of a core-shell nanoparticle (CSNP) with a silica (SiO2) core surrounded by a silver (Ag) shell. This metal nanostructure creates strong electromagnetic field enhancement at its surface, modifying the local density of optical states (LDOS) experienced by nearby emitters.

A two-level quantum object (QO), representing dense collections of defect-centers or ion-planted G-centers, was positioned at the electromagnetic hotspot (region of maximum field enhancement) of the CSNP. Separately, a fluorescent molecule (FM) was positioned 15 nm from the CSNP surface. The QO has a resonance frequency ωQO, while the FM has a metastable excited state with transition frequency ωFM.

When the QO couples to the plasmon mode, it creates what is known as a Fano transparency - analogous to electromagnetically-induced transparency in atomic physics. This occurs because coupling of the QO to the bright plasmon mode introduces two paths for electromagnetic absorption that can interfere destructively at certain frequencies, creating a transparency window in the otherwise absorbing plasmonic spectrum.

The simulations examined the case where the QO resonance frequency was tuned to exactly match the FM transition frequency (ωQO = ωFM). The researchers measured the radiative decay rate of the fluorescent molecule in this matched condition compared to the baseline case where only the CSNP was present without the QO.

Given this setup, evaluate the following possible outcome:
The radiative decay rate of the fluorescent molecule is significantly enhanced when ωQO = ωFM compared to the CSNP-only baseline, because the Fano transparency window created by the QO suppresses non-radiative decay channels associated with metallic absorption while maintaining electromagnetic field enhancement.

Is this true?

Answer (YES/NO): NO